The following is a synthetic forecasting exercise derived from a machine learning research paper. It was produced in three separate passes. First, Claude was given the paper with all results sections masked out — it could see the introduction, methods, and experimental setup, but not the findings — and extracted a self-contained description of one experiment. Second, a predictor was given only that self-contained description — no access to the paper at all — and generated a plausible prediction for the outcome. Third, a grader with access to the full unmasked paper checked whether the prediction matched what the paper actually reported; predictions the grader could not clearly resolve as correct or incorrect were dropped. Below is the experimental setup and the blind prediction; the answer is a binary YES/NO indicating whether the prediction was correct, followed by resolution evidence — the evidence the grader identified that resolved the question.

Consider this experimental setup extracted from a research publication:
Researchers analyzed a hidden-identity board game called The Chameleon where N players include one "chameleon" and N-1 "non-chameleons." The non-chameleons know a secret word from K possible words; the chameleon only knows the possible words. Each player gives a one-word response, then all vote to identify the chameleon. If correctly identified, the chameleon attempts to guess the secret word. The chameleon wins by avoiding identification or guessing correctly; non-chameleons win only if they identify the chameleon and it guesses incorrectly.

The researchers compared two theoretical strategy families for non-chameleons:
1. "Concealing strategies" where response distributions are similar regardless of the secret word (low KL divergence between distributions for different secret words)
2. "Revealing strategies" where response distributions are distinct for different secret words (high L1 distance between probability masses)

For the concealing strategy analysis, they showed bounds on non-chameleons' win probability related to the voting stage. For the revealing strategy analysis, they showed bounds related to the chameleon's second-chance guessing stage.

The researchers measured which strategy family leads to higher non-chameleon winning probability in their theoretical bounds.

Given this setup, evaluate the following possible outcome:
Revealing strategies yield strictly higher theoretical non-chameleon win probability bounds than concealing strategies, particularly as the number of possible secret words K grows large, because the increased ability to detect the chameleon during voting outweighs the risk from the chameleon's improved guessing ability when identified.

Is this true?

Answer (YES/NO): NO